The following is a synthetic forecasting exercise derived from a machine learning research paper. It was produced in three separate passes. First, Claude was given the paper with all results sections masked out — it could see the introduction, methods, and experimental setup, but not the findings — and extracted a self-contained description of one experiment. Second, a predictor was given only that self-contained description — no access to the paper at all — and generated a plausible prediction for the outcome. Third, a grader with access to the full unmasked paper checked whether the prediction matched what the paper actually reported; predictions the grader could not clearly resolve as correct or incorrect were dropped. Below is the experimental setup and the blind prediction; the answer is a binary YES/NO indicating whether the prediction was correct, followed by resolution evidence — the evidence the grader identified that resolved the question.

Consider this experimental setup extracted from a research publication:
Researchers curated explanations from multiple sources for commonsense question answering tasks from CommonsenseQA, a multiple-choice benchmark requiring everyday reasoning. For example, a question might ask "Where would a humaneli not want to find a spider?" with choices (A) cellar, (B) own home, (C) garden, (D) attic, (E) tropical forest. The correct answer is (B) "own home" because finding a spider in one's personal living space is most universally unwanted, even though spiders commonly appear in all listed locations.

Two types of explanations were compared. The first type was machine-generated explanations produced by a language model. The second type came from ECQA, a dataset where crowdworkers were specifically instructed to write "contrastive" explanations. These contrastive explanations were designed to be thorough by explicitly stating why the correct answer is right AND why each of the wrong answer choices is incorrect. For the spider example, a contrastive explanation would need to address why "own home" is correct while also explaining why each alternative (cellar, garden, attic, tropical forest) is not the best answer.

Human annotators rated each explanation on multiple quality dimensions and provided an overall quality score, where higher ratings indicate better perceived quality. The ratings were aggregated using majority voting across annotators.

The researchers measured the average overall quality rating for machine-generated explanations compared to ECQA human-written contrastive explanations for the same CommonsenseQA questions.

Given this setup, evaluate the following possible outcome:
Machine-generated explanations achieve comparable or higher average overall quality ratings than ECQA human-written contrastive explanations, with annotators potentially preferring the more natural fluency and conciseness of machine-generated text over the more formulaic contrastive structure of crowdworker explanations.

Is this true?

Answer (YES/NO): YES